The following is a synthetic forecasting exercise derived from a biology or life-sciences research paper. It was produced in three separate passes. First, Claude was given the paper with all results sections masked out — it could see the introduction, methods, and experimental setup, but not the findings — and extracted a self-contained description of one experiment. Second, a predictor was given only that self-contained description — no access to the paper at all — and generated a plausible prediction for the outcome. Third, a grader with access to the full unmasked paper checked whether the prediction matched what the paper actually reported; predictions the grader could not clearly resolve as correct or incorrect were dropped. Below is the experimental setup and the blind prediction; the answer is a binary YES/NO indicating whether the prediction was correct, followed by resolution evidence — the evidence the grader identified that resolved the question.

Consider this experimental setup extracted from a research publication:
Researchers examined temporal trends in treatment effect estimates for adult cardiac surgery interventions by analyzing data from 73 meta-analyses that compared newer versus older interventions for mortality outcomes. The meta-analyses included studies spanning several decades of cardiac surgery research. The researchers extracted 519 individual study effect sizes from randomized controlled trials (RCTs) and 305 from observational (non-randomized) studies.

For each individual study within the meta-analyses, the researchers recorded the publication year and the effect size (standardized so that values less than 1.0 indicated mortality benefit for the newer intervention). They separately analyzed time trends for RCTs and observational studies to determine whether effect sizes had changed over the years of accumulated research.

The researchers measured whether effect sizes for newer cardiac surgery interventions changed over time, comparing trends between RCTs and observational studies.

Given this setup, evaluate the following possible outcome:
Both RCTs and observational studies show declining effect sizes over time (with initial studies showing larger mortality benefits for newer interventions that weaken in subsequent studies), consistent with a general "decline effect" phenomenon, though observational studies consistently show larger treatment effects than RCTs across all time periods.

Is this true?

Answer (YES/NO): NO